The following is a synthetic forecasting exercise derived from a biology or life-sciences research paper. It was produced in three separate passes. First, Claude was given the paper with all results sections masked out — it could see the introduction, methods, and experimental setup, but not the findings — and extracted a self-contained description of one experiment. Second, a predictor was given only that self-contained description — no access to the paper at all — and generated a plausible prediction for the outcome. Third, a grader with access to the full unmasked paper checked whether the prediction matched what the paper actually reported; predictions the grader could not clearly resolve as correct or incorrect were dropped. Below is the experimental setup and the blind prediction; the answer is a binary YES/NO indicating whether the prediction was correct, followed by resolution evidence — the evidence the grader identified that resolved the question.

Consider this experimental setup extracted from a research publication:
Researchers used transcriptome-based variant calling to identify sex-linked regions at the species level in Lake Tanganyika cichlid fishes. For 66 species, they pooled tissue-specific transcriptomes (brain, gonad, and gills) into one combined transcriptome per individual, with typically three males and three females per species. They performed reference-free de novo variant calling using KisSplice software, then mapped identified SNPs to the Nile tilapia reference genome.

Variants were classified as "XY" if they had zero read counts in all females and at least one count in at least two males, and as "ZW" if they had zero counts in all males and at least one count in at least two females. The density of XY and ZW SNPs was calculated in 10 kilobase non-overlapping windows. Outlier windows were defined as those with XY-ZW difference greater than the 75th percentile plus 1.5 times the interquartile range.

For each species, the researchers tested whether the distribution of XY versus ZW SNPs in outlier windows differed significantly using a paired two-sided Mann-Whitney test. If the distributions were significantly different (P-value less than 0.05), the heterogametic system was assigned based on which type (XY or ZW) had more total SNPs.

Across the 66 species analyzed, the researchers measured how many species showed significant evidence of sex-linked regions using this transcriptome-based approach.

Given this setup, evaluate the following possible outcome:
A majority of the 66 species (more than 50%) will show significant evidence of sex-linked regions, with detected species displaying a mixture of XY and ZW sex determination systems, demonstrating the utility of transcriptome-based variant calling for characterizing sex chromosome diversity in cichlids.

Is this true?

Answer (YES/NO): NO